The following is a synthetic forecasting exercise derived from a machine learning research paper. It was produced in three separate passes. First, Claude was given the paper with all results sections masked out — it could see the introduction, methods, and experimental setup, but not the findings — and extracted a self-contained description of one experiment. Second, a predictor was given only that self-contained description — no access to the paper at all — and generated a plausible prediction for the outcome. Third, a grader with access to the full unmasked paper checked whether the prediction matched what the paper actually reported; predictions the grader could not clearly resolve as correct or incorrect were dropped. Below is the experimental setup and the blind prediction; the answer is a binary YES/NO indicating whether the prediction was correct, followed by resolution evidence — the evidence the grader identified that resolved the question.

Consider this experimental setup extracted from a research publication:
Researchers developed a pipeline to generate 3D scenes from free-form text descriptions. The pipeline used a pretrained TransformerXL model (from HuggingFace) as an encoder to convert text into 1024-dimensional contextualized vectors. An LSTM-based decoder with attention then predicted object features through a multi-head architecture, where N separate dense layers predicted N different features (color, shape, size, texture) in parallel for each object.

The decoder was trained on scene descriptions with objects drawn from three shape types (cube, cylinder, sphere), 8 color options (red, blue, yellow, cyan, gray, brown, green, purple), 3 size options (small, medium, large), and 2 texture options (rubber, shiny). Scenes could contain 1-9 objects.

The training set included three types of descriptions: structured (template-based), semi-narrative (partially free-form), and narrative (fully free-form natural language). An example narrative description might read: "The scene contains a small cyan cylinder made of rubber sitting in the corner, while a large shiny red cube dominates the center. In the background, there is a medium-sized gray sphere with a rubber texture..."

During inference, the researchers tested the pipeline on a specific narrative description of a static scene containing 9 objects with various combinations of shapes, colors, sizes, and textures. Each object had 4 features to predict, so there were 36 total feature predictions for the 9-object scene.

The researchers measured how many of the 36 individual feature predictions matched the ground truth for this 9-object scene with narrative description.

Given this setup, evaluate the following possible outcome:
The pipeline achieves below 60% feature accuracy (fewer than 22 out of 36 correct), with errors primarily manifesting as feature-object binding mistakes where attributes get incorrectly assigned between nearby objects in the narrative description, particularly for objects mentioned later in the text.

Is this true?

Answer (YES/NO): NO